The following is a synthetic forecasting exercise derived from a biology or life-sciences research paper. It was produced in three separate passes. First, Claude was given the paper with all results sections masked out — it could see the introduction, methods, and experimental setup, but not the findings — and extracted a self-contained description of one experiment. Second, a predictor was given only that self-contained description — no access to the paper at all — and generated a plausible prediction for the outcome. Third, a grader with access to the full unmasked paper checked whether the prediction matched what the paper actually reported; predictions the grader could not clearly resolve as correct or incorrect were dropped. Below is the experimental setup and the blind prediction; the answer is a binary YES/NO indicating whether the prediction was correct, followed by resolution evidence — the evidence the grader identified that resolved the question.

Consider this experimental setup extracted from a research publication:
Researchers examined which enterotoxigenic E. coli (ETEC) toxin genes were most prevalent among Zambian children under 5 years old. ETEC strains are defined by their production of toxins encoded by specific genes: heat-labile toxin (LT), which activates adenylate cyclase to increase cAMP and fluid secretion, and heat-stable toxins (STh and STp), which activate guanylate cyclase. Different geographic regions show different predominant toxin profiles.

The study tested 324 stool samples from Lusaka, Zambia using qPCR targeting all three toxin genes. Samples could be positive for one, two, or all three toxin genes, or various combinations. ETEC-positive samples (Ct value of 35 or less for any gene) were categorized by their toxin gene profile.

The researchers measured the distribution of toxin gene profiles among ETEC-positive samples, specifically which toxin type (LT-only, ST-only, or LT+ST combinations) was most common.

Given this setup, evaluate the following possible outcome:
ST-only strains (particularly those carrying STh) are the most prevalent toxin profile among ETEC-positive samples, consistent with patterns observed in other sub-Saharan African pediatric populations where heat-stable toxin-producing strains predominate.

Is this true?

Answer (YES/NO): NO